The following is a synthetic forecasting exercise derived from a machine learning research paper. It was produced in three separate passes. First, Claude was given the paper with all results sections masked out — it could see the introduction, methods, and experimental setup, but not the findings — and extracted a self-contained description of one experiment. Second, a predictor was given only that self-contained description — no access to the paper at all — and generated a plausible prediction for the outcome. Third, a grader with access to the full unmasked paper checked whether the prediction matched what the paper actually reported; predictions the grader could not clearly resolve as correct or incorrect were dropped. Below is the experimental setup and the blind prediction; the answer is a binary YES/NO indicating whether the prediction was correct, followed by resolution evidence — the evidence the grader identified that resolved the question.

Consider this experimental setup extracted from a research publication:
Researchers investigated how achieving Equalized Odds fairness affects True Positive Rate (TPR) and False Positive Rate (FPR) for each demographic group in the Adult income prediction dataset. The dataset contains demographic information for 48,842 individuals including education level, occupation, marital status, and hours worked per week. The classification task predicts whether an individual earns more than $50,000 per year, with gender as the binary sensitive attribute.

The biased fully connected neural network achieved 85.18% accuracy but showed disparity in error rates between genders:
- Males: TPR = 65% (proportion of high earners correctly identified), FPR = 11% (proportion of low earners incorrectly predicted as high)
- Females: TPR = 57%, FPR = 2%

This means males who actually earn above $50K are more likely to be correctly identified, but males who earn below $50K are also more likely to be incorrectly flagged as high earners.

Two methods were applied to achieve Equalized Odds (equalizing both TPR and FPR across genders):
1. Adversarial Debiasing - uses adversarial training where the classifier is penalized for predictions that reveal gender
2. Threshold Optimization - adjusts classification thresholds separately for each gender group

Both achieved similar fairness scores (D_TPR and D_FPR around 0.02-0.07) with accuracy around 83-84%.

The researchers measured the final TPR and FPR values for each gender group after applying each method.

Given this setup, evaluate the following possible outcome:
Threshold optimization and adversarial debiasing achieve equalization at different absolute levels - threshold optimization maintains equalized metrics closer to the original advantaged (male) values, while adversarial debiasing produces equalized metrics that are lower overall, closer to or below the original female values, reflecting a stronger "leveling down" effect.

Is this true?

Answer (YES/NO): NO